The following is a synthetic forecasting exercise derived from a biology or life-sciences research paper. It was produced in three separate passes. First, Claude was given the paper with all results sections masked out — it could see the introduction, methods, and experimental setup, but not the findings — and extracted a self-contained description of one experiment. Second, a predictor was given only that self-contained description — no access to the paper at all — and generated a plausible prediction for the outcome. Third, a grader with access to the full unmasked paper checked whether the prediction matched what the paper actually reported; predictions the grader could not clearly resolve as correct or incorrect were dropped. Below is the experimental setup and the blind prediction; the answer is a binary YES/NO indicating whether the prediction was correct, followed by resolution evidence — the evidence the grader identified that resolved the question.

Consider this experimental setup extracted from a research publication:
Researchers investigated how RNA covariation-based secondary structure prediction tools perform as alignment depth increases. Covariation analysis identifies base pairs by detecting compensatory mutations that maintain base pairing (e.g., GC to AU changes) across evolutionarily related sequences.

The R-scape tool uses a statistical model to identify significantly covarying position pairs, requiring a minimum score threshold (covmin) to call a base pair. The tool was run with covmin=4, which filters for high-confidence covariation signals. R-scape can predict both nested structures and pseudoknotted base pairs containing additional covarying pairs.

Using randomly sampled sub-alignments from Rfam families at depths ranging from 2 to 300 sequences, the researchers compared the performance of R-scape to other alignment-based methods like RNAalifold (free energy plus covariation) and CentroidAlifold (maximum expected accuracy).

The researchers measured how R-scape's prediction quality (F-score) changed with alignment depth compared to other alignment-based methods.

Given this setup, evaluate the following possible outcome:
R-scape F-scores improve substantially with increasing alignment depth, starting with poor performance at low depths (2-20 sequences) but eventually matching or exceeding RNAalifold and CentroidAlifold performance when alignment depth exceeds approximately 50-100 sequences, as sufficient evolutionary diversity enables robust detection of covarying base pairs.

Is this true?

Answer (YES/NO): YES